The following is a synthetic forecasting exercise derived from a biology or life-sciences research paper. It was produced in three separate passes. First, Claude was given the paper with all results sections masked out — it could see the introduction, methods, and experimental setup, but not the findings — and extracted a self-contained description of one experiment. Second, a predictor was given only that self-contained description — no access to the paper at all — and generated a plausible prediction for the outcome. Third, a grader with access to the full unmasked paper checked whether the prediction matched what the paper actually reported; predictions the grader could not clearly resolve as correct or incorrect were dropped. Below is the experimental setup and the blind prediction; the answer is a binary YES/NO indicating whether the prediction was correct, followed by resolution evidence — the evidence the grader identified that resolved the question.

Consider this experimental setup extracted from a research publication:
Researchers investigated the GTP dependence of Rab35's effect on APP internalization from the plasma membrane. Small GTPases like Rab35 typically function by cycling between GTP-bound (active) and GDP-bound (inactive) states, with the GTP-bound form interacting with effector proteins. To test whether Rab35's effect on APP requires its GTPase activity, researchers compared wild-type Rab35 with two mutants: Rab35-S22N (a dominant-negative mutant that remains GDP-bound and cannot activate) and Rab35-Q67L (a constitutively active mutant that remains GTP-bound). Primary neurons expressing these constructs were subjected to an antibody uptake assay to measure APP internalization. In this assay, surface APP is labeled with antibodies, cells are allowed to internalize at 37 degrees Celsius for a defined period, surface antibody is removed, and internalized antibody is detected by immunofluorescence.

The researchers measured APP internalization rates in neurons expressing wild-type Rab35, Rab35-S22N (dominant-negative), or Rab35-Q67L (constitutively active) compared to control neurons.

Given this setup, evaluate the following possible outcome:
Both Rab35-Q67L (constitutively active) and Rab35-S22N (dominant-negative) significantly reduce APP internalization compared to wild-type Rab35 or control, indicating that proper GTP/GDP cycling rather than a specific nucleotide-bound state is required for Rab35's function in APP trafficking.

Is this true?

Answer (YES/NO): NO